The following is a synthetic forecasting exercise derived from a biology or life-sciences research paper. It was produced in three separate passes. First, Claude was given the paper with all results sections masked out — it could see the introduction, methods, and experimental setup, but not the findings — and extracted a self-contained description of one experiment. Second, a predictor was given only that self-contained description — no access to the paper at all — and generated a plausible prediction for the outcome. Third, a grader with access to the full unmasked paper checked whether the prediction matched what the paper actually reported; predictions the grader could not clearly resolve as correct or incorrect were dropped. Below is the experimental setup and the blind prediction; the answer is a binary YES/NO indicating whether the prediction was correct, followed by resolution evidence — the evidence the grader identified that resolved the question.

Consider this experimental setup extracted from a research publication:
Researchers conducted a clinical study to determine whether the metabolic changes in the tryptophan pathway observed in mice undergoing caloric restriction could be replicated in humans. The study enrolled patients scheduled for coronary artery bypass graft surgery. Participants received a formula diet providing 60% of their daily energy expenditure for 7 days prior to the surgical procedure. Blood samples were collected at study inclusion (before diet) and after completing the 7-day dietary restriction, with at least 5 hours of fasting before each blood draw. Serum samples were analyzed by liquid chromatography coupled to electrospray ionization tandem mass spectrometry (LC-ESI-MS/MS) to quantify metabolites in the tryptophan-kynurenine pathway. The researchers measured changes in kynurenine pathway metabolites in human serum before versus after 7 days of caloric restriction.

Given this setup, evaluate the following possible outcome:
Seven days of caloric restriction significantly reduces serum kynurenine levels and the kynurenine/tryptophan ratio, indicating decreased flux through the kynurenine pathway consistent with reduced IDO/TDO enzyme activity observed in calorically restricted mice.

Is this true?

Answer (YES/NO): NO